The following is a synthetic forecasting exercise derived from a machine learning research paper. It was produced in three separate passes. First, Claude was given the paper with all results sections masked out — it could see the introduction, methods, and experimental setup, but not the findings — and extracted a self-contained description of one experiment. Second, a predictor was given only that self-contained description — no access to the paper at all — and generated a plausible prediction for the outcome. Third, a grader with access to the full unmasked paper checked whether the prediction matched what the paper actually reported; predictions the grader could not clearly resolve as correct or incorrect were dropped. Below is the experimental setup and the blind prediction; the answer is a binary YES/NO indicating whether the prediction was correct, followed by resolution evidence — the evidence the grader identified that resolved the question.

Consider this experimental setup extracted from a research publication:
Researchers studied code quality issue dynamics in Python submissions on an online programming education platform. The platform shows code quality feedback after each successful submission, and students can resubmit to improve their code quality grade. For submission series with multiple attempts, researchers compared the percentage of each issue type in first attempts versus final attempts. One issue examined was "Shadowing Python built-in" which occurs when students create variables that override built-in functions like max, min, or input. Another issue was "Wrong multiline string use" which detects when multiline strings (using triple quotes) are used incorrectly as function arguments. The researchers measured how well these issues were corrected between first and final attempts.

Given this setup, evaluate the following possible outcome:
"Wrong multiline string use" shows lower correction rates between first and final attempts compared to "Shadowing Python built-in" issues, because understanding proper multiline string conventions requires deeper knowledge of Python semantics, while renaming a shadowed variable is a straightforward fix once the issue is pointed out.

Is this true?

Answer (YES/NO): YES